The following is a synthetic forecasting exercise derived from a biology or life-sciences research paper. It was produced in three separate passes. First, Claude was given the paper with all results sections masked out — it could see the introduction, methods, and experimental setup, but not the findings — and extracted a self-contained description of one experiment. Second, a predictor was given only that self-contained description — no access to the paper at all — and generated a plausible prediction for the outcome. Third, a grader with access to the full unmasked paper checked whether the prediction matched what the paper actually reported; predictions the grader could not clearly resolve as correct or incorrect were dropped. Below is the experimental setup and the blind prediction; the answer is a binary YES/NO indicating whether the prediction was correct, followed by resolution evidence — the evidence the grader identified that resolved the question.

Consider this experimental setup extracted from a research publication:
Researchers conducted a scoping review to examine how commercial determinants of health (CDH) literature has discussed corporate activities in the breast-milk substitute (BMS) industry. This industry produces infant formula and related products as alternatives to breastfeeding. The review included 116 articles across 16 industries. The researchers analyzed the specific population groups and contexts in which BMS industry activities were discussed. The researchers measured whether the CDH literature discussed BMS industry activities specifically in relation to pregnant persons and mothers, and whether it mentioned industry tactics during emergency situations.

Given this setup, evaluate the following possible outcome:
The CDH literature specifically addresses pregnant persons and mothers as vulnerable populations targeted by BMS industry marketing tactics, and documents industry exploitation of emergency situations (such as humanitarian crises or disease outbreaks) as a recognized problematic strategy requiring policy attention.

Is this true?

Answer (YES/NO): YES